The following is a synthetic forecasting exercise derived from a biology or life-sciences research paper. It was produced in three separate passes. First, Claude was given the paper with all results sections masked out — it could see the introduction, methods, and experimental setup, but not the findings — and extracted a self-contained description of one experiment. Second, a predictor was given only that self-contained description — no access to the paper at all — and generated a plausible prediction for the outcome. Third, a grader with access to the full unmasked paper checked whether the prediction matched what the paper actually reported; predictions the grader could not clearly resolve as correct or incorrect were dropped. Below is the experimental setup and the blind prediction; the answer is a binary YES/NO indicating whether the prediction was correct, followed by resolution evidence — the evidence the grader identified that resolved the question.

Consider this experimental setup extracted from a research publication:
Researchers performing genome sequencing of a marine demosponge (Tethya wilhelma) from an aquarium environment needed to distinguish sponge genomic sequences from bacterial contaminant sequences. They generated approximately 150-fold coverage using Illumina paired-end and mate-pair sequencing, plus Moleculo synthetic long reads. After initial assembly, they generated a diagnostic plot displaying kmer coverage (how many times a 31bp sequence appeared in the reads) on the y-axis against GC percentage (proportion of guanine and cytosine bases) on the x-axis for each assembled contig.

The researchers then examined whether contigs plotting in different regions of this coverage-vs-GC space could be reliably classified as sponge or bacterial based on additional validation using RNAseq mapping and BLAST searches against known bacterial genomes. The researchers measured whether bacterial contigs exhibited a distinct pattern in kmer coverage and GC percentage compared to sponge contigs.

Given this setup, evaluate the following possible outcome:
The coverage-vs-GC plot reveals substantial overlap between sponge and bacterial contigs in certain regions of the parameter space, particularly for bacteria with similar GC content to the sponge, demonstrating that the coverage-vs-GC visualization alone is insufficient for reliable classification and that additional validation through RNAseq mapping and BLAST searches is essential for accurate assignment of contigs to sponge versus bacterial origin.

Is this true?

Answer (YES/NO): NO